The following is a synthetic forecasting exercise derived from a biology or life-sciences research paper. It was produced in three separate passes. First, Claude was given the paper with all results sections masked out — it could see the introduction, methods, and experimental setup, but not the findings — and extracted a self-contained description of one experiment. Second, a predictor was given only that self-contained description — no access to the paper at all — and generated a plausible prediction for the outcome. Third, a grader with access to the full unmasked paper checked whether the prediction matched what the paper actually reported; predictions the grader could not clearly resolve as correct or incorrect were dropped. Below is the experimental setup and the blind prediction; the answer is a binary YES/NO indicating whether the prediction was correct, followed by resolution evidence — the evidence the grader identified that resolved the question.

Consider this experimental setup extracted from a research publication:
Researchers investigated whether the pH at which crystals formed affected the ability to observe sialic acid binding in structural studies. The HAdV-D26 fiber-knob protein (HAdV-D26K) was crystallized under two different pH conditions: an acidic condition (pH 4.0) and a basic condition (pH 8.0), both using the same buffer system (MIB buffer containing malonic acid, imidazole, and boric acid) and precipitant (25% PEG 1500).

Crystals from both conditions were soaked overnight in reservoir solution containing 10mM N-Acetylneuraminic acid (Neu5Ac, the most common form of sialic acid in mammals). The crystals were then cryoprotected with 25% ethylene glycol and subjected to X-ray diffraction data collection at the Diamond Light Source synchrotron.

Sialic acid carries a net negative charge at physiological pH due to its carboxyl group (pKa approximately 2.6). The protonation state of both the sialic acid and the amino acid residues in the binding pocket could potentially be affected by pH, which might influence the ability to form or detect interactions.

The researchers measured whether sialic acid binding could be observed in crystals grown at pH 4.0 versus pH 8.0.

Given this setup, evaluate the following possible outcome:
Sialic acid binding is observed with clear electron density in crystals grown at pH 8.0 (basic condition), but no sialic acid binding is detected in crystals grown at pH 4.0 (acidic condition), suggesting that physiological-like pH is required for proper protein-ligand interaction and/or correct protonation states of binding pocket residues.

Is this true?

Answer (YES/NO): NO